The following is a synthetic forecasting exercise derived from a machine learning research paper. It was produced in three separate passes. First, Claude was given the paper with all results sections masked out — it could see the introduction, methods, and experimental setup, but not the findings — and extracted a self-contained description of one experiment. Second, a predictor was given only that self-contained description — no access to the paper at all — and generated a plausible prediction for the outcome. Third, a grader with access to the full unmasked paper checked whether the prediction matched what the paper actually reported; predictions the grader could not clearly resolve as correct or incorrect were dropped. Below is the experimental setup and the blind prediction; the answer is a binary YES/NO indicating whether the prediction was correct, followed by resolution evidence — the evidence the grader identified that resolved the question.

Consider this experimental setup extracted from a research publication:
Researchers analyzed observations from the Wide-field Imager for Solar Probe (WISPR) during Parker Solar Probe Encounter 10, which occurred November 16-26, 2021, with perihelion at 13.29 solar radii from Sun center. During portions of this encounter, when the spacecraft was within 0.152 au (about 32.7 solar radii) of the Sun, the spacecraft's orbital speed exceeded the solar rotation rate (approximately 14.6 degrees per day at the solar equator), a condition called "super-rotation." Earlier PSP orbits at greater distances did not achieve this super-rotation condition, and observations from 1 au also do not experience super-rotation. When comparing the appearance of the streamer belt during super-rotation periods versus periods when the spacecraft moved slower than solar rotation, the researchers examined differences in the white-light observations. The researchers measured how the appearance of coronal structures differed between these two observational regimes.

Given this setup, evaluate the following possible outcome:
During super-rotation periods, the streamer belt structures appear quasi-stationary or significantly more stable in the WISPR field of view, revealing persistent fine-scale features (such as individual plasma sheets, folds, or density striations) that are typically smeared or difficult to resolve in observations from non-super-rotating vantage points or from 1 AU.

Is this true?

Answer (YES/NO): NO